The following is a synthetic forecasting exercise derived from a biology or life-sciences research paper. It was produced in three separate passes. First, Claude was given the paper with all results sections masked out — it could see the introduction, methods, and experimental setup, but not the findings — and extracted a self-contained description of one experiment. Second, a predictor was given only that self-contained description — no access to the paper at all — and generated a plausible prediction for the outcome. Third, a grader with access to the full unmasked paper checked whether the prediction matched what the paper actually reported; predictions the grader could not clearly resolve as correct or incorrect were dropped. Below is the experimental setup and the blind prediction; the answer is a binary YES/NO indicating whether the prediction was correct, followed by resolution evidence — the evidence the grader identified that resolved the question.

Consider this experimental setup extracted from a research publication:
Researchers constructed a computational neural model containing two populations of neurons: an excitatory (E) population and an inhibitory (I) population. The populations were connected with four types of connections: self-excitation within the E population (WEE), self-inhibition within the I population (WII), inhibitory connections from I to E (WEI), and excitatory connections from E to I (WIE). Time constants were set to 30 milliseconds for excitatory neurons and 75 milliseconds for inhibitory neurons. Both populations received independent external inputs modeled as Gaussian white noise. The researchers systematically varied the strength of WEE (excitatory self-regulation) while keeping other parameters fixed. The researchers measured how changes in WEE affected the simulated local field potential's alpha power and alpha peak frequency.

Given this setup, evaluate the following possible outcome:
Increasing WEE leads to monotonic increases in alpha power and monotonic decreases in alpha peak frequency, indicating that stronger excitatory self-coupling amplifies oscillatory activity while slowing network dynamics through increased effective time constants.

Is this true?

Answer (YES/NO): NO